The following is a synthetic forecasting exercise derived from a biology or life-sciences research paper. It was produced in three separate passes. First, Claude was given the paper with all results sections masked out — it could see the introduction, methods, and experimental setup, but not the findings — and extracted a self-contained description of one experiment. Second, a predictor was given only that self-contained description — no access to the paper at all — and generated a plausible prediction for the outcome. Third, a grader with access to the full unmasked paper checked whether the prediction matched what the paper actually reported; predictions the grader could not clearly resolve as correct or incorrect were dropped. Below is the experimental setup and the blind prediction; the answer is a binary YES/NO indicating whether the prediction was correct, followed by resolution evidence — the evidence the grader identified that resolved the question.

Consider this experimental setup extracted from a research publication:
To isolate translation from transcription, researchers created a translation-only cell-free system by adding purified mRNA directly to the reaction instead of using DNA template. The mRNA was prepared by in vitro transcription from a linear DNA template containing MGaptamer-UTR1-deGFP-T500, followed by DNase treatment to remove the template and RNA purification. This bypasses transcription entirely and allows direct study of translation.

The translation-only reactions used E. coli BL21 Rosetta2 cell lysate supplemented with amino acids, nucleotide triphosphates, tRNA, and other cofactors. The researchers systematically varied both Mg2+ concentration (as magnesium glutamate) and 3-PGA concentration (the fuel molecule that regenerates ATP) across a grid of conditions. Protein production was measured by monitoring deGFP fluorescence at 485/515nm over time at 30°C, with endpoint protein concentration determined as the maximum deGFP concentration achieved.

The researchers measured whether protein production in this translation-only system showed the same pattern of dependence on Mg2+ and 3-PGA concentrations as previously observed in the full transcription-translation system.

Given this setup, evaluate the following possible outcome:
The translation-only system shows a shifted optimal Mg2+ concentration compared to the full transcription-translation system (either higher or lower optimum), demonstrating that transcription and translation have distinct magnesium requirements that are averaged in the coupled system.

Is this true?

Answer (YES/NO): NO